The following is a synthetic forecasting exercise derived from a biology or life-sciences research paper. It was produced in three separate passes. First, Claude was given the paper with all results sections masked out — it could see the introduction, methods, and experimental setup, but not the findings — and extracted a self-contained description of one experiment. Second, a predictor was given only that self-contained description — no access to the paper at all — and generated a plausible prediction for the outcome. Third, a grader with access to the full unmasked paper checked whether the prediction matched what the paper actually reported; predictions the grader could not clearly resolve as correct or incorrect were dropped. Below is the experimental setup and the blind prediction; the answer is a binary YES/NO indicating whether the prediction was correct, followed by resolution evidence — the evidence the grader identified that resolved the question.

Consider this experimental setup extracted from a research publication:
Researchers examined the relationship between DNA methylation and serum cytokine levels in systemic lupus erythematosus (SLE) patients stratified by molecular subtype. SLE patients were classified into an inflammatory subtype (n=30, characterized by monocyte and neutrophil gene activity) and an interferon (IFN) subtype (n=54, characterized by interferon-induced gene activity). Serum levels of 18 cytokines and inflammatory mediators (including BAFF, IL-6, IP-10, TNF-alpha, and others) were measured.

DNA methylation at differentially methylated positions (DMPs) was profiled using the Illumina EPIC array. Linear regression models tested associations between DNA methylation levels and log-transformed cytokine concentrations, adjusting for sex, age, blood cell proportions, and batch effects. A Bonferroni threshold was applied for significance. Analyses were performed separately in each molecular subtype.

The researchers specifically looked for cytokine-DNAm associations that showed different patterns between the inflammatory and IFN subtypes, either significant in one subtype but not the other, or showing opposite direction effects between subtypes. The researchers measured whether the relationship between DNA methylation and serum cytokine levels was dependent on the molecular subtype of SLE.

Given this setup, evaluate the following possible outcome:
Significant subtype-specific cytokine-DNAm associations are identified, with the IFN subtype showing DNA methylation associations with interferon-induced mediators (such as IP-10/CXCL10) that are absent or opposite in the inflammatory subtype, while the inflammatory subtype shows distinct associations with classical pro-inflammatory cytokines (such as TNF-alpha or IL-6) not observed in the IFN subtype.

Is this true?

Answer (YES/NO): NO